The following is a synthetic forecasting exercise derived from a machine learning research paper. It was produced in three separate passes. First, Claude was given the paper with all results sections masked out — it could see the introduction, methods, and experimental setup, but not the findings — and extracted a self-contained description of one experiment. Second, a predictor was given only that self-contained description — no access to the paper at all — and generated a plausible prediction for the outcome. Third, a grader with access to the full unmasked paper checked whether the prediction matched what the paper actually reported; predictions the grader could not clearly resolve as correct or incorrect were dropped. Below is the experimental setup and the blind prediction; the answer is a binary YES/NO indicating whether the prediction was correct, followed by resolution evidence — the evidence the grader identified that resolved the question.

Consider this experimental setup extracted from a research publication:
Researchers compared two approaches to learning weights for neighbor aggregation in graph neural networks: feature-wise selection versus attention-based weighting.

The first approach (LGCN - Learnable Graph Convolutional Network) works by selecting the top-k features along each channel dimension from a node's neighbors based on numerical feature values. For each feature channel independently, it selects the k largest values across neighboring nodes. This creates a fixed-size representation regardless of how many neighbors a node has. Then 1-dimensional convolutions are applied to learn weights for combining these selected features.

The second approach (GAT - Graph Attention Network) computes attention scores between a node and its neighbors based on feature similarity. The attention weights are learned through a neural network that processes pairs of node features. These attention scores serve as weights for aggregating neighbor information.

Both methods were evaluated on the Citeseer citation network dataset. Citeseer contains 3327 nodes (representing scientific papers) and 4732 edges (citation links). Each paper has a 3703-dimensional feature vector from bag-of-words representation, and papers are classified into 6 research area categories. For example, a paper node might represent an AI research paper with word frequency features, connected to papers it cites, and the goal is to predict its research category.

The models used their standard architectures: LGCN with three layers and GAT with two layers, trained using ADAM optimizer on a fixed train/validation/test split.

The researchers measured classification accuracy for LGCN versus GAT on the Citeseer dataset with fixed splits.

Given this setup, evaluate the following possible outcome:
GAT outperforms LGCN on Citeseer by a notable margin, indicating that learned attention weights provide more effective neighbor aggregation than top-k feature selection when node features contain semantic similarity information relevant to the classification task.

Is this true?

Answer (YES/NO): NO